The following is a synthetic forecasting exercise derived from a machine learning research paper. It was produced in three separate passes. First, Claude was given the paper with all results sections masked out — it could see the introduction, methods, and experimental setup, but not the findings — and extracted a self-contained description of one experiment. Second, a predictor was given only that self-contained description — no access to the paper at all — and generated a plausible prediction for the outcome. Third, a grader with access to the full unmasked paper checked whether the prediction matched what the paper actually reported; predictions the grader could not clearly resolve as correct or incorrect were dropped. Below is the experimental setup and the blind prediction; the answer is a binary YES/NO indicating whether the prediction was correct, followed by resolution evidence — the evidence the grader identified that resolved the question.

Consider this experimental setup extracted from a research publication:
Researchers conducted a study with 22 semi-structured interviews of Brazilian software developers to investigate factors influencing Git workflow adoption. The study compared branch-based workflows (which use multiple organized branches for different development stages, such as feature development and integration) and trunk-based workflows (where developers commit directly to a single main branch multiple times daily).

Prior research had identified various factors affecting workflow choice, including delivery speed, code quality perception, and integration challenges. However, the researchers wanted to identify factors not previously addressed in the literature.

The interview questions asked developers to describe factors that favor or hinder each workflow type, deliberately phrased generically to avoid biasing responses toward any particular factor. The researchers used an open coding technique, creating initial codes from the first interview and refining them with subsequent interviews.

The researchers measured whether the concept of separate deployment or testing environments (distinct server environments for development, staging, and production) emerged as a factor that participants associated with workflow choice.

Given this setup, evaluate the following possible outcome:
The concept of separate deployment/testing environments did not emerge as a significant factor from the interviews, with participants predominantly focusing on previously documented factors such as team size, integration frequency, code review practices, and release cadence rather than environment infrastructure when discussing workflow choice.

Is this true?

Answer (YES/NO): NO